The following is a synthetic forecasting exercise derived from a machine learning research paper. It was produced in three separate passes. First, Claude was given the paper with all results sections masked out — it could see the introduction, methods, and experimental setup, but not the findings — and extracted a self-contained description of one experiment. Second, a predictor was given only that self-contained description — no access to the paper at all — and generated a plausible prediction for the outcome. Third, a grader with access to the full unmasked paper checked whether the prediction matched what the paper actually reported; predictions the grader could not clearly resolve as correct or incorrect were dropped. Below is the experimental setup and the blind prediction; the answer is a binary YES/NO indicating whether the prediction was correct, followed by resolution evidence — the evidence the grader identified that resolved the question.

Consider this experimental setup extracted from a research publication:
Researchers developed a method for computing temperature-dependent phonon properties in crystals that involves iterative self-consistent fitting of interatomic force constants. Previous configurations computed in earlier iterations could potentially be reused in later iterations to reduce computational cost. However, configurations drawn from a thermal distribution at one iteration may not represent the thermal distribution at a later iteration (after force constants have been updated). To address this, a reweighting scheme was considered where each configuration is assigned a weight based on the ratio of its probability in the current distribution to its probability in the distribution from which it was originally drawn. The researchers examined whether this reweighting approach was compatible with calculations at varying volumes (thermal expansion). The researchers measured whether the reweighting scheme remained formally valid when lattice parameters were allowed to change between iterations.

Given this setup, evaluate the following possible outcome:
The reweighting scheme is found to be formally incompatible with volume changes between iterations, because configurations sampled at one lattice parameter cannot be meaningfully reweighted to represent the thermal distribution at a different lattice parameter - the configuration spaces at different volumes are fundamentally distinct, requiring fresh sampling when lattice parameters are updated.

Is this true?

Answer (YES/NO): NO